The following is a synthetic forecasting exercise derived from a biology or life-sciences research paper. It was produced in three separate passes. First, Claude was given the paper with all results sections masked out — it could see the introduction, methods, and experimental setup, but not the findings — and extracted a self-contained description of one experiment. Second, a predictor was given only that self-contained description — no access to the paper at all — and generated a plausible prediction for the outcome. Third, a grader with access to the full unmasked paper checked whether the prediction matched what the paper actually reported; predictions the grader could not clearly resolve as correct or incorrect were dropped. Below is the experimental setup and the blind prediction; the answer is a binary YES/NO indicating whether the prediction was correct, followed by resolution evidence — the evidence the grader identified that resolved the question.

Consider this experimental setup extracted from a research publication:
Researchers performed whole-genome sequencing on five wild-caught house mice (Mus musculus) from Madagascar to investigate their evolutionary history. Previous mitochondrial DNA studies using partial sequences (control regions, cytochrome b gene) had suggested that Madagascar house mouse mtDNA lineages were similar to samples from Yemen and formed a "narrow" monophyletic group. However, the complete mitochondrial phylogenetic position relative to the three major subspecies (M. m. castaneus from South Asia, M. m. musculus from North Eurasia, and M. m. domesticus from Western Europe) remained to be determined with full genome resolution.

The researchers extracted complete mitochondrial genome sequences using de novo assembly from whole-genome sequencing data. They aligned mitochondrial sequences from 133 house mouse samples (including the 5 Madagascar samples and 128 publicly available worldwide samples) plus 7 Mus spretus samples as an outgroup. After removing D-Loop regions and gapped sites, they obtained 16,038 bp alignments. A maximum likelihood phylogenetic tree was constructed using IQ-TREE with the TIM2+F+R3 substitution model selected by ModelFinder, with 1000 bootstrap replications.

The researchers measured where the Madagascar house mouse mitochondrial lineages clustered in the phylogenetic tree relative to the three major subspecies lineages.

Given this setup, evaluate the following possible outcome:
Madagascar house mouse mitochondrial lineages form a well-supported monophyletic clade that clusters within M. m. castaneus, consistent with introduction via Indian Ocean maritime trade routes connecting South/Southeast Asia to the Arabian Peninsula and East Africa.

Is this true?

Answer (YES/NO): NO